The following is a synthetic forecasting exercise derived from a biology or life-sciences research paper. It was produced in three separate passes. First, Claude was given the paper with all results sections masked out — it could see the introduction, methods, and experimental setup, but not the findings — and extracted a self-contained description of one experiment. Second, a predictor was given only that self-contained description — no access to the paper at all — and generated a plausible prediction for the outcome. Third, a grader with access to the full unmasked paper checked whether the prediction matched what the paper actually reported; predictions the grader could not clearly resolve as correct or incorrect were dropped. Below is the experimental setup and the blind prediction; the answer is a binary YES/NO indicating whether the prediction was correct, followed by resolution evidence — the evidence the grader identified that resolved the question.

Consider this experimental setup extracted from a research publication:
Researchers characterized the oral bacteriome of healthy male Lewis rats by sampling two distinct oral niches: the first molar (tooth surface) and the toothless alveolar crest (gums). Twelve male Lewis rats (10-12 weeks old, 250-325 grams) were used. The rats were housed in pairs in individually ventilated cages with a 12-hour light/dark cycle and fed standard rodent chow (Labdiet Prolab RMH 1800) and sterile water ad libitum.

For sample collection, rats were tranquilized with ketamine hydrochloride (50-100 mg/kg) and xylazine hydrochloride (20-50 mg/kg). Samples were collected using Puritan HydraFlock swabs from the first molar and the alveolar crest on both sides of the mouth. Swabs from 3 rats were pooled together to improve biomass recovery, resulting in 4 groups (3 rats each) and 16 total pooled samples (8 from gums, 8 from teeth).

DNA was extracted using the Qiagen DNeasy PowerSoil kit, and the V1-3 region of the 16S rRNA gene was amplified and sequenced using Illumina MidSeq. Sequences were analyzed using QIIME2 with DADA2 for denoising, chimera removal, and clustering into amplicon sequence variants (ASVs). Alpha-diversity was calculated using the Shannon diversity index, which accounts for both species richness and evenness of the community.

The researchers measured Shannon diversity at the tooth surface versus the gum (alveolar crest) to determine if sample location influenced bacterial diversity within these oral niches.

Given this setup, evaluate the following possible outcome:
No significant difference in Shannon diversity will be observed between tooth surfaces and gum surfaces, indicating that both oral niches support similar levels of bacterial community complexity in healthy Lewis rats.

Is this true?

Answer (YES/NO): YES